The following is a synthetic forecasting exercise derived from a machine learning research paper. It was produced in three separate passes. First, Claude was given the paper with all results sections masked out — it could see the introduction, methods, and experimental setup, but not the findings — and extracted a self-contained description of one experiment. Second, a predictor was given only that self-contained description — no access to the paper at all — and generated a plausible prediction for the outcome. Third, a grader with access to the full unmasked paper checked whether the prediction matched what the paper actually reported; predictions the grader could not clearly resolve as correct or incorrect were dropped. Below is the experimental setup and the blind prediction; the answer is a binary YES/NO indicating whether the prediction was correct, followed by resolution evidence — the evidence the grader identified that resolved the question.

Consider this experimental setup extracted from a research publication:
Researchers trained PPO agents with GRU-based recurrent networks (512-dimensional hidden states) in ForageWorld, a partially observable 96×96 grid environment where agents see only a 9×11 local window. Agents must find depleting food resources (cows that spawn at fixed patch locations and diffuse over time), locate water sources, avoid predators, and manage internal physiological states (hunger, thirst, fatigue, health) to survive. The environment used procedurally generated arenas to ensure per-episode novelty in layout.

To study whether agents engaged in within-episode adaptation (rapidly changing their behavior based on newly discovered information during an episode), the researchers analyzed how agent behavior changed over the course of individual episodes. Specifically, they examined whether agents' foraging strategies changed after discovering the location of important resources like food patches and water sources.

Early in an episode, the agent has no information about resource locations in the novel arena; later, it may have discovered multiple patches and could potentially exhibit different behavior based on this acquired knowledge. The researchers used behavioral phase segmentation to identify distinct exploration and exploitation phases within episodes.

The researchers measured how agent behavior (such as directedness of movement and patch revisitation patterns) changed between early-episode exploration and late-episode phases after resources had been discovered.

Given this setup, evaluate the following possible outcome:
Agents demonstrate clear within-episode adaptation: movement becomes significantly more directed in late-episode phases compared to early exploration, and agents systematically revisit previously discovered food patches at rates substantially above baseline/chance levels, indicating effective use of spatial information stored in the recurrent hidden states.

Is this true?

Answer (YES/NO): YES